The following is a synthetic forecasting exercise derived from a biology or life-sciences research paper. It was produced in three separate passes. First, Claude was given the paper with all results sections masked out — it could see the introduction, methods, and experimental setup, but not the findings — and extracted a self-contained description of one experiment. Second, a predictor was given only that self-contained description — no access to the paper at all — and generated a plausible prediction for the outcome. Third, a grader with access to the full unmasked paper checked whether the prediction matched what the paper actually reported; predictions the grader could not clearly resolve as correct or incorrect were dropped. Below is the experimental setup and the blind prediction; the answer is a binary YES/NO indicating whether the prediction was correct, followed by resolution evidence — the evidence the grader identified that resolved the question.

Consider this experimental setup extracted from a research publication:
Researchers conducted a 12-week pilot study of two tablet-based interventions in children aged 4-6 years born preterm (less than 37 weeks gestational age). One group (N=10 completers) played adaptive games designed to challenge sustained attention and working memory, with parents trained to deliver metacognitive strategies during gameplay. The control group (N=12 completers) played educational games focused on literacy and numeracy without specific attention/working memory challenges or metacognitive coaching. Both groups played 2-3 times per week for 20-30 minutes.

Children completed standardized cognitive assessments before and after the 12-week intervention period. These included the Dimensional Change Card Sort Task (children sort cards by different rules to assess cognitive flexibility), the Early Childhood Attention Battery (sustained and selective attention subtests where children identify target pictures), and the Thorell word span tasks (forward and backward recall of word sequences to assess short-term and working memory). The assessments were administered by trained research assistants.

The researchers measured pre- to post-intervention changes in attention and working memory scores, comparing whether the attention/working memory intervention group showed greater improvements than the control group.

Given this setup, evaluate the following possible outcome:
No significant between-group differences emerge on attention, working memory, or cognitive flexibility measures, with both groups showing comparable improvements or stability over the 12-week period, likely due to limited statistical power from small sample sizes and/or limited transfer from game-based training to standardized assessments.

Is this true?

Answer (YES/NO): YES